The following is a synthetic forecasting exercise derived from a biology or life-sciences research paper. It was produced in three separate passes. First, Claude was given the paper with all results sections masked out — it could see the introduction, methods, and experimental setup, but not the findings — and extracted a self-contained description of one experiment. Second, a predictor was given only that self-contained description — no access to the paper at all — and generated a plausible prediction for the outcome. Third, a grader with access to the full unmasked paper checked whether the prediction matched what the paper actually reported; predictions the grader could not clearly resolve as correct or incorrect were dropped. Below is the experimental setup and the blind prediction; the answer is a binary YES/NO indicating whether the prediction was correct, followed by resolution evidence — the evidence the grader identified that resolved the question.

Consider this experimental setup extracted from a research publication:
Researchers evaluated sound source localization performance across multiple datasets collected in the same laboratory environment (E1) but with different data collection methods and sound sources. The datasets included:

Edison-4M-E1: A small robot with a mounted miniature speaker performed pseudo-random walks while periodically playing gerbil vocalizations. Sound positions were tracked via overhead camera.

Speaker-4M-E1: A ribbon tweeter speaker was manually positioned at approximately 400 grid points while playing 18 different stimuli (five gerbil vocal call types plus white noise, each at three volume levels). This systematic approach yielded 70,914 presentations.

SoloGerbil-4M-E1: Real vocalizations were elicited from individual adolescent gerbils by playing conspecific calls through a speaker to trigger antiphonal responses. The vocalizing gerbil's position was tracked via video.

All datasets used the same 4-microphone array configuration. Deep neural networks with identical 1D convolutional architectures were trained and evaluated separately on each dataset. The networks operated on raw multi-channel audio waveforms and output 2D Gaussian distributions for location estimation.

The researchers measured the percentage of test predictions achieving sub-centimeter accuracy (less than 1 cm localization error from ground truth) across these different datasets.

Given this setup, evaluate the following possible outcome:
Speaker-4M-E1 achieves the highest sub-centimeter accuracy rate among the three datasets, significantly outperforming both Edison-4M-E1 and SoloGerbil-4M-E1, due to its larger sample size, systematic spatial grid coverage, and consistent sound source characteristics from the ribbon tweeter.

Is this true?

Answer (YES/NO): NO